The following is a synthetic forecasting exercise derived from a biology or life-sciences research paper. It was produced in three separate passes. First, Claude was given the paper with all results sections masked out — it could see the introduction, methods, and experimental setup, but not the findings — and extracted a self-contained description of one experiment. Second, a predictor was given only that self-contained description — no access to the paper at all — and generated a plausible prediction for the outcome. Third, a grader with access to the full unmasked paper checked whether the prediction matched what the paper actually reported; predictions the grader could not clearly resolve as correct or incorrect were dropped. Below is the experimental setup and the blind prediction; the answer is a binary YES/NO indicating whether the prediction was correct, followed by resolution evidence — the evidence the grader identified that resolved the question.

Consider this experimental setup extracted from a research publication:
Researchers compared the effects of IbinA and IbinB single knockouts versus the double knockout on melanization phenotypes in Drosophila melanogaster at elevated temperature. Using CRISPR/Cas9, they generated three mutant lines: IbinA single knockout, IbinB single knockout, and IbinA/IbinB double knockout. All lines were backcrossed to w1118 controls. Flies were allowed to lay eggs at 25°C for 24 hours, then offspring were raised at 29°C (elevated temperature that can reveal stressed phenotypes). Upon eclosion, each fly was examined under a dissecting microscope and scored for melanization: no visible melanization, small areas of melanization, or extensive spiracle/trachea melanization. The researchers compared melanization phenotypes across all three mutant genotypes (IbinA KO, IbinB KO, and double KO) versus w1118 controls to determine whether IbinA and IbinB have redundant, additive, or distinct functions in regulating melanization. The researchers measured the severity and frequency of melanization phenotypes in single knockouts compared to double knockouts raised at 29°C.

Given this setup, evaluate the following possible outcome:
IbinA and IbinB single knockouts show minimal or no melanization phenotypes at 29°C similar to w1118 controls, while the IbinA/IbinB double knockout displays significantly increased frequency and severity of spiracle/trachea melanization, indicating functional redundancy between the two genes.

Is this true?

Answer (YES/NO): NO